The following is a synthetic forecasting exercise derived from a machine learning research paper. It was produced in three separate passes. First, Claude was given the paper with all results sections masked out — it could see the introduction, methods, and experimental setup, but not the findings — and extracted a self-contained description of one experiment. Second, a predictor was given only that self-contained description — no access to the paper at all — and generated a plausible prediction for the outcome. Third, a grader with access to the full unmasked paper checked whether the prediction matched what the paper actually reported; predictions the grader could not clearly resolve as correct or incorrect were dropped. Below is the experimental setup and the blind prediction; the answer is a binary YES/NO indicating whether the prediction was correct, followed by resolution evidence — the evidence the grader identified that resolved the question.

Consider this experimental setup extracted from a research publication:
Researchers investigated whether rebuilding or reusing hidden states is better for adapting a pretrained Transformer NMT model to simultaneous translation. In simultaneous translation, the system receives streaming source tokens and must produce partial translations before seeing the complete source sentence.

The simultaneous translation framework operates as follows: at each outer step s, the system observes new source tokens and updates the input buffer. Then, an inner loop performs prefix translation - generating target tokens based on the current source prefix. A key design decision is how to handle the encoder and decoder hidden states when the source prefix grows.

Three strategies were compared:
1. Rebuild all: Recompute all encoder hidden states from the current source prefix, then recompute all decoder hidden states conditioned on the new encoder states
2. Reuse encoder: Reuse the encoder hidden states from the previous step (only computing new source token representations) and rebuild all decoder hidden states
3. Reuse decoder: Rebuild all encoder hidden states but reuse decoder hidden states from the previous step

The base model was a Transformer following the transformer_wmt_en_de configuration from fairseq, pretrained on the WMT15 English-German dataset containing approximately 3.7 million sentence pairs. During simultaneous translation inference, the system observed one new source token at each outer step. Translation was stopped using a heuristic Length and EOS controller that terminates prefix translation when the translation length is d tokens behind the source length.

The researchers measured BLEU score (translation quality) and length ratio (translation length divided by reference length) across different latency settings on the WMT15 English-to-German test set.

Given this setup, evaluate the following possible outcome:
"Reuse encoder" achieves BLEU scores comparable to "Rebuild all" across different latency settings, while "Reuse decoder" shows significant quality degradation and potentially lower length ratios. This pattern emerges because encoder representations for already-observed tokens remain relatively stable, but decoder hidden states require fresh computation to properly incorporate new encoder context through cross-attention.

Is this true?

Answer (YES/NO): NO